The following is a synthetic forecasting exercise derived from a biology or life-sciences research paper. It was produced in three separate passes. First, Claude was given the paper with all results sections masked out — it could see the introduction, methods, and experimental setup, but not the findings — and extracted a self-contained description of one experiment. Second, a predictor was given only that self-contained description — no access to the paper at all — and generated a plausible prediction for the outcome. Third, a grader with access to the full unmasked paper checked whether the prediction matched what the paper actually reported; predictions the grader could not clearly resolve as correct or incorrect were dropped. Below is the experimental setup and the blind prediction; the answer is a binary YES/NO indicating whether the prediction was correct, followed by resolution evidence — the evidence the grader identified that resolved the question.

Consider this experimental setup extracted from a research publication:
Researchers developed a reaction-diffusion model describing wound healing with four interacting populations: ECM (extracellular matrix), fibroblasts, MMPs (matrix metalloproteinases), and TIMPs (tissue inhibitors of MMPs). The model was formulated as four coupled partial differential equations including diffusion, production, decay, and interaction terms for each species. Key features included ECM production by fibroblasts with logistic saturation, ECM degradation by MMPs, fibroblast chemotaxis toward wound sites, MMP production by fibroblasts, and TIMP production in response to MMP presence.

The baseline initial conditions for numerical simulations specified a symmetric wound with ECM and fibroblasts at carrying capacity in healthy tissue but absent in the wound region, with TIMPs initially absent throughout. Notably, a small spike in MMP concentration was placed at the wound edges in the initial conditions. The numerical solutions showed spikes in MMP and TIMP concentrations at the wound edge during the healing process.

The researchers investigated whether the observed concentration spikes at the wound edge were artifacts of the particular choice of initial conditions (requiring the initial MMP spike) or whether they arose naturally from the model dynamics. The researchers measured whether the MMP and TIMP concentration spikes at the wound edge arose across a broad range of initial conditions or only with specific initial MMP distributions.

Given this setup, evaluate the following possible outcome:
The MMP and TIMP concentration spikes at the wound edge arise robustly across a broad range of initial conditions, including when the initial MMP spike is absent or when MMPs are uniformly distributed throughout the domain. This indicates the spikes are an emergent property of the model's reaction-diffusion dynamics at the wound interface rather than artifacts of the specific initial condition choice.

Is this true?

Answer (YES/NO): YES